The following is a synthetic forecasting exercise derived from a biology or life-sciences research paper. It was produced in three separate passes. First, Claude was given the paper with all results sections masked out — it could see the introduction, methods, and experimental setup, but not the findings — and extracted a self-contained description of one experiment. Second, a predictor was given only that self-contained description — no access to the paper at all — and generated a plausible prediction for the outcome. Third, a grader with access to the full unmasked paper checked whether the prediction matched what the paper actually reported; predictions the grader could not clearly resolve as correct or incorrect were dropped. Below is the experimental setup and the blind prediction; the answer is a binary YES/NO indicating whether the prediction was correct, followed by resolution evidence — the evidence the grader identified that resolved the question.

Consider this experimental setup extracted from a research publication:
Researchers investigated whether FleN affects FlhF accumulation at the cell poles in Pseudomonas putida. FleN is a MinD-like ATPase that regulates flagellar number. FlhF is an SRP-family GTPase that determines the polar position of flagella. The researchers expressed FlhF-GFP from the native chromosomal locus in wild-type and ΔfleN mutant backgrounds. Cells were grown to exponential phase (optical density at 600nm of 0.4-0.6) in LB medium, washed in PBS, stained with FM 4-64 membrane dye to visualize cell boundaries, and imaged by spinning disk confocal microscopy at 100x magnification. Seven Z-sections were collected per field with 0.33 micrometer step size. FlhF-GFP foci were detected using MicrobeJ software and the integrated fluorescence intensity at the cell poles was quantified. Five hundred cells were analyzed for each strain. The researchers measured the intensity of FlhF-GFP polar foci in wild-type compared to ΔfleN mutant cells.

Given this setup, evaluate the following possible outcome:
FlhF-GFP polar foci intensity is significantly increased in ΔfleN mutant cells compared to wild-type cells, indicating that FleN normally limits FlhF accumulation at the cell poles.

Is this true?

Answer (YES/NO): YES